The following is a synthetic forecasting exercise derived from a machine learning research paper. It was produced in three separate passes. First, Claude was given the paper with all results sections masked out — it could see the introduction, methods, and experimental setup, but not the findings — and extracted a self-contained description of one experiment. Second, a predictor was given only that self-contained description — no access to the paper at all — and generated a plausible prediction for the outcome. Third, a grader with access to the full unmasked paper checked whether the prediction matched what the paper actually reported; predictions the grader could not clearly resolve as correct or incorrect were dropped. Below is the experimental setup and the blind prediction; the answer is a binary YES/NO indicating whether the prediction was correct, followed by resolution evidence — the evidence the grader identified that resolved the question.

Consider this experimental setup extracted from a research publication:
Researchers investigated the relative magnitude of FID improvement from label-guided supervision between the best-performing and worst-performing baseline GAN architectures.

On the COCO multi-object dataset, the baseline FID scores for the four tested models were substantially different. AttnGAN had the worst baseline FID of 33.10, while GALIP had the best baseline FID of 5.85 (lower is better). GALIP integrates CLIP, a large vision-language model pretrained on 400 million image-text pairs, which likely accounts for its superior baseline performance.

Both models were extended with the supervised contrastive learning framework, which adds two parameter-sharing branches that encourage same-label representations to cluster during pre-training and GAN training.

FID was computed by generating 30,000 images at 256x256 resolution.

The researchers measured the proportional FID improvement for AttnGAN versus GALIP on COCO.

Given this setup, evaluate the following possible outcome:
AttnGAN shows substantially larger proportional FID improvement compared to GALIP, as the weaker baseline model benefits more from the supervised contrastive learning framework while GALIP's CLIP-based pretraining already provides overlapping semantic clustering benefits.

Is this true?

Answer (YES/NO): YES